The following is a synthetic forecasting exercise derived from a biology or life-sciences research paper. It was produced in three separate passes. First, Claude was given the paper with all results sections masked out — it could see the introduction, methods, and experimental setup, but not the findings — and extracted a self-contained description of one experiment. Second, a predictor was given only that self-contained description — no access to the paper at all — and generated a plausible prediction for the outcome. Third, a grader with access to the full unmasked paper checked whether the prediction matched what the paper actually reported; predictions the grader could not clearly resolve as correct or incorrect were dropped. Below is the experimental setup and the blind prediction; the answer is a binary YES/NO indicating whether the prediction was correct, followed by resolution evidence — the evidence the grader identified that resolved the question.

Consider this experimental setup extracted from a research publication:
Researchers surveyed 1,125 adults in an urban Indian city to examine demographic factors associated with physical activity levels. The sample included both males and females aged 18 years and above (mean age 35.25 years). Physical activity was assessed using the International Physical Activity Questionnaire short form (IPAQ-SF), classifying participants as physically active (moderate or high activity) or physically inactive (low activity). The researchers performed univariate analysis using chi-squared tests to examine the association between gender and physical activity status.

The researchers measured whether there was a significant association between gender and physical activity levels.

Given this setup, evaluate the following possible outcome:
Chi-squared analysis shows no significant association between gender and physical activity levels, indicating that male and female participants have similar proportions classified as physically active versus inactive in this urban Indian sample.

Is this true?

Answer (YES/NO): YES